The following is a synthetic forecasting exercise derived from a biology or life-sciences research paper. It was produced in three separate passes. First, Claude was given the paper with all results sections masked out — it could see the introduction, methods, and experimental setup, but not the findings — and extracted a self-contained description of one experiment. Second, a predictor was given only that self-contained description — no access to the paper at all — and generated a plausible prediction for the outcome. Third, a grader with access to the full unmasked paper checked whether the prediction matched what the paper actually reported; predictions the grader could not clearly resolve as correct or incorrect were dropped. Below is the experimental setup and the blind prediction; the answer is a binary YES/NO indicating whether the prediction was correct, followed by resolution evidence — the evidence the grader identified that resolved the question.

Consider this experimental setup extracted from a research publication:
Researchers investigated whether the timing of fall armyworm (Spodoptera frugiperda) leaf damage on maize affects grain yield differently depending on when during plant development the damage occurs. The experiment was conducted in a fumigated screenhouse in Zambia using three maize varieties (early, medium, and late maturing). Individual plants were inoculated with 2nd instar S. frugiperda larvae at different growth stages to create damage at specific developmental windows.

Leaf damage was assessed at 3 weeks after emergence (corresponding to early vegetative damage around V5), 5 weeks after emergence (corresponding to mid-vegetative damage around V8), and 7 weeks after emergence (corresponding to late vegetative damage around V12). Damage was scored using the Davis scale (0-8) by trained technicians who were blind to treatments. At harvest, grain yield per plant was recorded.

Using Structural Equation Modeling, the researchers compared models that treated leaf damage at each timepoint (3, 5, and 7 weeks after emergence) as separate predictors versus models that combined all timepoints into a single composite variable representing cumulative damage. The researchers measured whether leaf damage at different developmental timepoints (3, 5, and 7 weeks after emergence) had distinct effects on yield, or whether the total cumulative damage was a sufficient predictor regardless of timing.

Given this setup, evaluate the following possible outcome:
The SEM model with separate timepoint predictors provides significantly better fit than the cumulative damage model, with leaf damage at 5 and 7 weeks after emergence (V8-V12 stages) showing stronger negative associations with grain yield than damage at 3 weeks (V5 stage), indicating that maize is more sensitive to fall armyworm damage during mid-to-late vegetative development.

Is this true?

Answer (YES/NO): NO